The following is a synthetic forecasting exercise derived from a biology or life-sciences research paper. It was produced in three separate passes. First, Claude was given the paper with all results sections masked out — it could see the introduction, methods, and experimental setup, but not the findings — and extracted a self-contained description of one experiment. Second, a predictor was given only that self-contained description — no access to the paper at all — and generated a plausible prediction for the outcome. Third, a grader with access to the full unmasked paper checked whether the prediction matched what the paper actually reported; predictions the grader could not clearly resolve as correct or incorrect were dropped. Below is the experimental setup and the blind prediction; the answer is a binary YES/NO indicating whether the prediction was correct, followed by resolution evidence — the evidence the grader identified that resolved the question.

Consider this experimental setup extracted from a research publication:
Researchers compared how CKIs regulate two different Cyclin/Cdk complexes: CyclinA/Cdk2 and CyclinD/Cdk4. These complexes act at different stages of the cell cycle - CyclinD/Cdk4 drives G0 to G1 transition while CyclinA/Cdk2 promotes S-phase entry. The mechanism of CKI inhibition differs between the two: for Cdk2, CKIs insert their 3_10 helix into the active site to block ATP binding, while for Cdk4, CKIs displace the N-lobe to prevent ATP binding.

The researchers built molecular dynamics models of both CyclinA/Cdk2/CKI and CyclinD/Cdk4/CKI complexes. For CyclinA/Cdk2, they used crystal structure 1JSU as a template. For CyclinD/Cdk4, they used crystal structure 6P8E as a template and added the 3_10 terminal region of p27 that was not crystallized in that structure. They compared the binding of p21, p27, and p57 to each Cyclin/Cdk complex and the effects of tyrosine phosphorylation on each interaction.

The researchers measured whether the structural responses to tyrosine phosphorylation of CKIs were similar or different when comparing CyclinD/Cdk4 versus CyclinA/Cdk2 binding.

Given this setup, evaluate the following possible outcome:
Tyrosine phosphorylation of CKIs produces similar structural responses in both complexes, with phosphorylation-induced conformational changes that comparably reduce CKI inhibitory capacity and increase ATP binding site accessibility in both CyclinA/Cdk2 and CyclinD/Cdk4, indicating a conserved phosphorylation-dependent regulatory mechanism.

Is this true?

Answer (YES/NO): NO